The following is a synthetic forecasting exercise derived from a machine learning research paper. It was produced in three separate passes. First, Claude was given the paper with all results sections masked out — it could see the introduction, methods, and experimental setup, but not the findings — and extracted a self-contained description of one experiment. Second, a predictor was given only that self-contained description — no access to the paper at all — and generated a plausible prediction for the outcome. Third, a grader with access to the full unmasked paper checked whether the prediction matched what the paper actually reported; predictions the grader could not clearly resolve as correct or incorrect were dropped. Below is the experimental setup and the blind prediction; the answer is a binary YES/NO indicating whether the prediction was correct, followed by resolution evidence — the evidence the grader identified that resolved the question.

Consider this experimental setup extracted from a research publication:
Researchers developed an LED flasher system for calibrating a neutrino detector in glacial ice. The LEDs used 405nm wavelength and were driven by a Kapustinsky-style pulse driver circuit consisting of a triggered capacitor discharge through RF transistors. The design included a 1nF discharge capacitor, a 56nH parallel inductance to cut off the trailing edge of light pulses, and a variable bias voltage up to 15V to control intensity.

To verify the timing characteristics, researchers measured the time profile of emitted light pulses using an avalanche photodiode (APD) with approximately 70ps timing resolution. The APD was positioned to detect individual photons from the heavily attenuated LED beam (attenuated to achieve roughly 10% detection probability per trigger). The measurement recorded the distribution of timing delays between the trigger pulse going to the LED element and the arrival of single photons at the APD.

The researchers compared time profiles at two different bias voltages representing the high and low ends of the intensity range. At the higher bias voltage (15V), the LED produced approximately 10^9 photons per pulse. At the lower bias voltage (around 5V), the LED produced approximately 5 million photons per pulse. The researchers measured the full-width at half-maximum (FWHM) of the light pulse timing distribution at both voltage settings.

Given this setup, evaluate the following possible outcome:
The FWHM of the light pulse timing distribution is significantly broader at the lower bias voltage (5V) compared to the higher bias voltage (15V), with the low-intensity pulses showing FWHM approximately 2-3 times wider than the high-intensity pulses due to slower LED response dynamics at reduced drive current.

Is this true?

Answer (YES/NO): NO